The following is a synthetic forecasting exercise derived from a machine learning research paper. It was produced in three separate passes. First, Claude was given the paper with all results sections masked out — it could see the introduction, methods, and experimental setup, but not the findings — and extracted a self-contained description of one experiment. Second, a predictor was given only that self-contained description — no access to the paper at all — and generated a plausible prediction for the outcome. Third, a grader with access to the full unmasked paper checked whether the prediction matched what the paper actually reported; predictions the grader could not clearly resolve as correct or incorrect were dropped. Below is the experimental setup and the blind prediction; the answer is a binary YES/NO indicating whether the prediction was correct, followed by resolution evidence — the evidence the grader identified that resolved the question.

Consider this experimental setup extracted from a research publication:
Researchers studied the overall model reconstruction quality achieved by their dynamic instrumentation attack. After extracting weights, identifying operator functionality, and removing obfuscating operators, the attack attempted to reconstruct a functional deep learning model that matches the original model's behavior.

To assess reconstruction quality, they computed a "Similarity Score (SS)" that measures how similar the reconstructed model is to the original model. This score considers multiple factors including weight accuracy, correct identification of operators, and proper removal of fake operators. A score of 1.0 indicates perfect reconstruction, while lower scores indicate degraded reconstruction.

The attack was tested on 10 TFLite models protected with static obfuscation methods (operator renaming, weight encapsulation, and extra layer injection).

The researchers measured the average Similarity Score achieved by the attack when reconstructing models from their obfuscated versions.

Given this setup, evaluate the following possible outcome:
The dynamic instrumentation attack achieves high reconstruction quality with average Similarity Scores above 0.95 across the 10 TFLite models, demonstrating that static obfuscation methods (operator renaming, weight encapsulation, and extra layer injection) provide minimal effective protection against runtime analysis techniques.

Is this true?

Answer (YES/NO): YES